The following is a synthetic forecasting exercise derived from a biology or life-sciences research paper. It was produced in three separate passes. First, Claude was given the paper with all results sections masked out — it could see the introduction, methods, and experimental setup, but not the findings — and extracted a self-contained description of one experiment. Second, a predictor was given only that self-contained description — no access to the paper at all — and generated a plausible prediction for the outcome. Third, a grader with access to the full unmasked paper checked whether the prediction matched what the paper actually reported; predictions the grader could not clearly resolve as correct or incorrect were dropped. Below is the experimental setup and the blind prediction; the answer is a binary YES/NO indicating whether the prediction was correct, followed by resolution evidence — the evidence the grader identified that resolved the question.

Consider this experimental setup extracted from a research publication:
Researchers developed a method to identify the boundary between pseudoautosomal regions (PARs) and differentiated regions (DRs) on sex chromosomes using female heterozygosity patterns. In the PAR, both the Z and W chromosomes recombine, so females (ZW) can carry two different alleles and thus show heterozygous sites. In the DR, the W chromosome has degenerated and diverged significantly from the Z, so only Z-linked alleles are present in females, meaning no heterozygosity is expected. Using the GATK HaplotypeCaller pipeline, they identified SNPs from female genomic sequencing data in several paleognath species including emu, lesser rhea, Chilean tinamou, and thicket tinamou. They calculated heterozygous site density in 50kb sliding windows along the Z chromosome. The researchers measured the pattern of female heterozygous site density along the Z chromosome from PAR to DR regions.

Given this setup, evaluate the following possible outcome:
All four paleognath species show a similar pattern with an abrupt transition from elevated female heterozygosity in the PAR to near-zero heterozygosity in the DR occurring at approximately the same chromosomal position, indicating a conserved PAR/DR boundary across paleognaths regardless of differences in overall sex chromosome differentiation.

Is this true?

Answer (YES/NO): NO